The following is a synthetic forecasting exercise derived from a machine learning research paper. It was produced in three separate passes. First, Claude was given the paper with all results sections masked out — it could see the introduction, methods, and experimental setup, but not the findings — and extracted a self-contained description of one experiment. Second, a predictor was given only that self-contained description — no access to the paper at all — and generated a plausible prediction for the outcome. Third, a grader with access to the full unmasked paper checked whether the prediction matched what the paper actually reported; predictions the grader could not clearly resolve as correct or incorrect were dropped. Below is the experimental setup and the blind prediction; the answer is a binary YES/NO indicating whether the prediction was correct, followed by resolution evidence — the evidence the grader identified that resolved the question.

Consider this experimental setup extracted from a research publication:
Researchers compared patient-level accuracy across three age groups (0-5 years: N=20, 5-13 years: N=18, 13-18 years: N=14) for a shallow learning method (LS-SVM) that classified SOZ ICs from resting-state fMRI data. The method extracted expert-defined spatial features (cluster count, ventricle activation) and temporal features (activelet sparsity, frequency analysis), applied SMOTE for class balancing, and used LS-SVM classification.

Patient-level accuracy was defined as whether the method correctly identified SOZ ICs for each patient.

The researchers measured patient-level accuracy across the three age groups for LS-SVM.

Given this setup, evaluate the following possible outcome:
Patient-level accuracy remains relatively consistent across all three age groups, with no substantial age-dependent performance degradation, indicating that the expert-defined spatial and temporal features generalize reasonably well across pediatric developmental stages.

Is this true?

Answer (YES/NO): NO